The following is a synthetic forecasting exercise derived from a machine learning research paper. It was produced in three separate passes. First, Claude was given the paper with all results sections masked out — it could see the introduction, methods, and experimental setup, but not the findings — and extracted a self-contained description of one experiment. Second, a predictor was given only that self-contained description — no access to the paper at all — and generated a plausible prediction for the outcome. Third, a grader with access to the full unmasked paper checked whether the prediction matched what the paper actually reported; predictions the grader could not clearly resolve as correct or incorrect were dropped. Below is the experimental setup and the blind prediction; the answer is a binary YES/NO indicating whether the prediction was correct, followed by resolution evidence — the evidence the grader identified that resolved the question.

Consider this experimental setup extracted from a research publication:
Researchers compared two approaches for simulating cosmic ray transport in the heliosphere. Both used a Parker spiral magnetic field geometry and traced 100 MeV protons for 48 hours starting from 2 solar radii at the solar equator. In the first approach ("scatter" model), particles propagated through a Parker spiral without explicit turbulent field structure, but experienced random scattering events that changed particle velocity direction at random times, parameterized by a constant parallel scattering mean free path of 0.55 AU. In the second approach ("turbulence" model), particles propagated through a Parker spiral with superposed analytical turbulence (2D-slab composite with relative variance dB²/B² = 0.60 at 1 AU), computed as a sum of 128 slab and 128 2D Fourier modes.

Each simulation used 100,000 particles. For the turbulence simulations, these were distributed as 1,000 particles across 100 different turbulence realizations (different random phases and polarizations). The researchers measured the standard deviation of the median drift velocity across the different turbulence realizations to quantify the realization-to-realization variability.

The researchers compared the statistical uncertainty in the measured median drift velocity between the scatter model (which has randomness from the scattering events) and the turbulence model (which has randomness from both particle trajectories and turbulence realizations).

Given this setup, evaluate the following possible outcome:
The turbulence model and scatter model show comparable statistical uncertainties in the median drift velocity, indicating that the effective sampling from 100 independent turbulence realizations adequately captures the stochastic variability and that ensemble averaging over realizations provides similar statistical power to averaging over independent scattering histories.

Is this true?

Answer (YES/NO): NO